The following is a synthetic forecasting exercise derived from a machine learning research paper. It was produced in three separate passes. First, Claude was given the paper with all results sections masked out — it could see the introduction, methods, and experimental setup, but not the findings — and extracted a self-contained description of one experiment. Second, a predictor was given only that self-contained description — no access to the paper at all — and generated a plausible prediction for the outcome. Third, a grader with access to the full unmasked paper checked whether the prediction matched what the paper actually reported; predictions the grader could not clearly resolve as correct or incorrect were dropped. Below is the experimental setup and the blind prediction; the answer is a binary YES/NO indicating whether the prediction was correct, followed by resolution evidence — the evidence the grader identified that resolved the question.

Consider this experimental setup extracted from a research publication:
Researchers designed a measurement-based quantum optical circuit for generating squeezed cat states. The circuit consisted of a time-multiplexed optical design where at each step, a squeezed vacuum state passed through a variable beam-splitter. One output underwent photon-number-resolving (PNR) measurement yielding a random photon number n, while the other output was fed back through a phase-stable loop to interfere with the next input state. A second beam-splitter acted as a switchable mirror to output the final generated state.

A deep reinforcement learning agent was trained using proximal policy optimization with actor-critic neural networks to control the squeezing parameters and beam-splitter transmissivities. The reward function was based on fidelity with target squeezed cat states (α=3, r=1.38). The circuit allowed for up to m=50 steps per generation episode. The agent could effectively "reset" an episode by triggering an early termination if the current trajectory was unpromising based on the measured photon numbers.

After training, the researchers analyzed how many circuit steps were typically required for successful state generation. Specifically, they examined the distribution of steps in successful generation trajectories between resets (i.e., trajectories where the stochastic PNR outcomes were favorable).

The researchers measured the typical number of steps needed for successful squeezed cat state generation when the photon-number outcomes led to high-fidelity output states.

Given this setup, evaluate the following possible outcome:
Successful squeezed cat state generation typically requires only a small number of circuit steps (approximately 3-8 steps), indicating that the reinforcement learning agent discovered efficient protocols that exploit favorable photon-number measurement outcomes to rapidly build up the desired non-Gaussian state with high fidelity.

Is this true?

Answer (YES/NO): YES